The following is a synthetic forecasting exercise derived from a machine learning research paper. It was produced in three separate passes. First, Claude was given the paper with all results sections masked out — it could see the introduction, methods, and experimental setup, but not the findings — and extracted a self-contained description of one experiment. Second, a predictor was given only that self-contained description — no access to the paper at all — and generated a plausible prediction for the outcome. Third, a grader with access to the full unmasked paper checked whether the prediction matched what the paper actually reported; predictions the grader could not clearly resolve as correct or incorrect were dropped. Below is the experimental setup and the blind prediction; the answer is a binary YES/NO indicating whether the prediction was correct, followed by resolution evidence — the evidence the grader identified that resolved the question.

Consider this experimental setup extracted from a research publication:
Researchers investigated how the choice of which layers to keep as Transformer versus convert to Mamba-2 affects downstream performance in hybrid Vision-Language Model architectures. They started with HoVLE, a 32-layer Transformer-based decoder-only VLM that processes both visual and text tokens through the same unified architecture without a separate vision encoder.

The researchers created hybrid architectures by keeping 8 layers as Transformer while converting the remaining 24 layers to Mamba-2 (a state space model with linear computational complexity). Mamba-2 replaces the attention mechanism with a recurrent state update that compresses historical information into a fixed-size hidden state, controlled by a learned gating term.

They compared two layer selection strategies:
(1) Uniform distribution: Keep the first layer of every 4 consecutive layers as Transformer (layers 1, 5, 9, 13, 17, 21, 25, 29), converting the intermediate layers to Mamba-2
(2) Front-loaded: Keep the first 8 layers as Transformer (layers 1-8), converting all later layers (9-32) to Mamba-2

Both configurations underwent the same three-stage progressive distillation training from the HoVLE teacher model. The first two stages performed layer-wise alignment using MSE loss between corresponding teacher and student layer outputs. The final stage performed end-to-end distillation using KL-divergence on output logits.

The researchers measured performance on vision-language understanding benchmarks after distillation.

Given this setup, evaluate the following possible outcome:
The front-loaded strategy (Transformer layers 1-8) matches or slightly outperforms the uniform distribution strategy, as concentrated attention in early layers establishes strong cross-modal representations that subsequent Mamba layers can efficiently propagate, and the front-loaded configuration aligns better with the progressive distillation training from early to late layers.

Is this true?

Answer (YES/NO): NO